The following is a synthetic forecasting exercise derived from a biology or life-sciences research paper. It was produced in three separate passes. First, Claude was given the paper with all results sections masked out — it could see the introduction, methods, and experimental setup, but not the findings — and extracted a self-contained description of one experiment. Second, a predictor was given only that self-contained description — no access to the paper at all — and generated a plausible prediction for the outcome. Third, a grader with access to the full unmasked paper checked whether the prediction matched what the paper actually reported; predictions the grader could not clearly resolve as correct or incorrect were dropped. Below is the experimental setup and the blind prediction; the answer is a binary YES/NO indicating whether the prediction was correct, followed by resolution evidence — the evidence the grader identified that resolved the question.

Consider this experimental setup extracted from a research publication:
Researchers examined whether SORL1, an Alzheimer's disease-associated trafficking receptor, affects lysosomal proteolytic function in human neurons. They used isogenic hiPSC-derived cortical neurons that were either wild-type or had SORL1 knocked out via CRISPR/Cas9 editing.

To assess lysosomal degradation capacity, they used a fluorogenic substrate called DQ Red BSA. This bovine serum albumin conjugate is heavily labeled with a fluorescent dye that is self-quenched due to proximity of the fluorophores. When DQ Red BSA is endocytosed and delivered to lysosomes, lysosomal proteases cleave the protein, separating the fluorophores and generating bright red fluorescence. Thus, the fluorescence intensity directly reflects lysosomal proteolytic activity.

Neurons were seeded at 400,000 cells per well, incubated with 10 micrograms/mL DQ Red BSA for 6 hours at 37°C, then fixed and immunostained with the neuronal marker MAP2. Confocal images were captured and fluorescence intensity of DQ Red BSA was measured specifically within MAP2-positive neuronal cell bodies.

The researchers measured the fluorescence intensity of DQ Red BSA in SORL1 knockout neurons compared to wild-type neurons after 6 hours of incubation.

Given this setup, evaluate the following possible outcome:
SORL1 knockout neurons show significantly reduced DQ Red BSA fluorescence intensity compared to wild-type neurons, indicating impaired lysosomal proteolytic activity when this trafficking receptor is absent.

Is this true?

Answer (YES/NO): YES